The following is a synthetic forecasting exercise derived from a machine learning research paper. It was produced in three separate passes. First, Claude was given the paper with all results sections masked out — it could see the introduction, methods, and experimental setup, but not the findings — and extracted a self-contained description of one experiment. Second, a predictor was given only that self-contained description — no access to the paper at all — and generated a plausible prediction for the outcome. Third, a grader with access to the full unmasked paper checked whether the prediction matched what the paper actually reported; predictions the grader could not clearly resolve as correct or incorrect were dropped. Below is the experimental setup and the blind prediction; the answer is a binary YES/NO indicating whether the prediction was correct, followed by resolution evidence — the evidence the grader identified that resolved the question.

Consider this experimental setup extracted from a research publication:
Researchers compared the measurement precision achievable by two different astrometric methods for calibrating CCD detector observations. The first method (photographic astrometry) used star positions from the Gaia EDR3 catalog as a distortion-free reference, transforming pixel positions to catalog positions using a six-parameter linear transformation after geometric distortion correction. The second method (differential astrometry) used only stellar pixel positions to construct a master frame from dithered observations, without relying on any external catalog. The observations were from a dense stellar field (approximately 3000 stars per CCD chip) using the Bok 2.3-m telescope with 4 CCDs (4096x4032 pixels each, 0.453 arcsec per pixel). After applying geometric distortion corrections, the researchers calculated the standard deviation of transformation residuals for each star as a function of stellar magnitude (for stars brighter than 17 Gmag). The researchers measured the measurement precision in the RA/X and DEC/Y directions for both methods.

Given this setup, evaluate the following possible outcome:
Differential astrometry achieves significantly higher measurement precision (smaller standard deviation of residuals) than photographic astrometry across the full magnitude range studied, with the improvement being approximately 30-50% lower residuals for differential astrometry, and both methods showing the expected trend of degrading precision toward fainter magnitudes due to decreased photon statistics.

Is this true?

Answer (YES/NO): NO